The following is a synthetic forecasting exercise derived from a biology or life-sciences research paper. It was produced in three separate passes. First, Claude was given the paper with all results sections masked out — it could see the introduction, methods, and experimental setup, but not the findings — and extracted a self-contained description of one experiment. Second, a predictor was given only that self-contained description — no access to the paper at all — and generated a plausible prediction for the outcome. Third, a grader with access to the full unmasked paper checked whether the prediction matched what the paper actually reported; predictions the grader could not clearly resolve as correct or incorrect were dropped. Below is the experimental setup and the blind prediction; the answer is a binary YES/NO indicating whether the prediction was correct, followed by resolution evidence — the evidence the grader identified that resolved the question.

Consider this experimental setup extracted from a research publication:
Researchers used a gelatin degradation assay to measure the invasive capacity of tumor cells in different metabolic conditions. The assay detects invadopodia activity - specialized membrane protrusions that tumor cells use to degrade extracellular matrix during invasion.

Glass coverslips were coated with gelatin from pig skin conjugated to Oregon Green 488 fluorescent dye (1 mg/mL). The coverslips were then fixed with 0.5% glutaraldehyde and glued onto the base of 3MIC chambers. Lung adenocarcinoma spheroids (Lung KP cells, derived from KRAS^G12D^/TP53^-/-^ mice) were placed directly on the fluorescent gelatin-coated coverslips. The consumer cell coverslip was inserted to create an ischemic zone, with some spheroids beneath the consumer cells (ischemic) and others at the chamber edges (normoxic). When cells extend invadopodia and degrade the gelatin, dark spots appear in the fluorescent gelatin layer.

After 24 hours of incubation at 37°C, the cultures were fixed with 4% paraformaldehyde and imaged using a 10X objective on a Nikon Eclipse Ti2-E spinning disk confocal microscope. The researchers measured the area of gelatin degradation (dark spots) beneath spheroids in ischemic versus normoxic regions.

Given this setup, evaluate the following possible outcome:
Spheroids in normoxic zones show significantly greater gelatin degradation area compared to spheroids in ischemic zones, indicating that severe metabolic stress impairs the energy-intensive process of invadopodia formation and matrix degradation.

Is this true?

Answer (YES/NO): NO